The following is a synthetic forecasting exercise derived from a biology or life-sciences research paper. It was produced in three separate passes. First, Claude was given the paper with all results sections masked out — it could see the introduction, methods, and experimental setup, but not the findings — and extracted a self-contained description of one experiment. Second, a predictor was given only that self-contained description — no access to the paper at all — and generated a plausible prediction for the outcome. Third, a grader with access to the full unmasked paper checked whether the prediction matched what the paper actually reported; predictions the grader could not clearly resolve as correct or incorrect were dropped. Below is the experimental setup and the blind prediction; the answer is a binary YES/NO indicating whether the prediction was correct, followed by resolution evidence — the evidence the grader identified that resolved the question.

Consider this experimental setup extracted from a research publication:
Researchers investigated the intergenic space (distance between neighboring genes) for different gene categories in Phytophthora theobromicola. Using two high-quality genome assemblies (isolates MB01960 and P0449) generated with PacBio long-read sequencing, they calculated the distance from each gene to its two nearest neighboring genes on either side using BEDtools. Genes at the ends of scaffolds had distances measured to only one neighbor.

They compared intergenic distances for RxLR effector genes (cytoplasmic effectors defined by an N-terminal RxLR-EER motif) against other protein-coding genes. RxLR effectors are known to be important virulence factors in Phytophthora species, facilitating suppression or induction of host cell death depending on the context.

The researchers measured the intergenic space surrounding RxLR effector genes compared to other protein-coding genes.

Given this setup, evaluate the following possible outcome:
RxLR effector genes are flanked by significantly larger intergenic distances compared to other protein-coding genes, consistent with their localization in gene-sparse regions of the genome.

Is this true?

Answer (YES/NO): YES